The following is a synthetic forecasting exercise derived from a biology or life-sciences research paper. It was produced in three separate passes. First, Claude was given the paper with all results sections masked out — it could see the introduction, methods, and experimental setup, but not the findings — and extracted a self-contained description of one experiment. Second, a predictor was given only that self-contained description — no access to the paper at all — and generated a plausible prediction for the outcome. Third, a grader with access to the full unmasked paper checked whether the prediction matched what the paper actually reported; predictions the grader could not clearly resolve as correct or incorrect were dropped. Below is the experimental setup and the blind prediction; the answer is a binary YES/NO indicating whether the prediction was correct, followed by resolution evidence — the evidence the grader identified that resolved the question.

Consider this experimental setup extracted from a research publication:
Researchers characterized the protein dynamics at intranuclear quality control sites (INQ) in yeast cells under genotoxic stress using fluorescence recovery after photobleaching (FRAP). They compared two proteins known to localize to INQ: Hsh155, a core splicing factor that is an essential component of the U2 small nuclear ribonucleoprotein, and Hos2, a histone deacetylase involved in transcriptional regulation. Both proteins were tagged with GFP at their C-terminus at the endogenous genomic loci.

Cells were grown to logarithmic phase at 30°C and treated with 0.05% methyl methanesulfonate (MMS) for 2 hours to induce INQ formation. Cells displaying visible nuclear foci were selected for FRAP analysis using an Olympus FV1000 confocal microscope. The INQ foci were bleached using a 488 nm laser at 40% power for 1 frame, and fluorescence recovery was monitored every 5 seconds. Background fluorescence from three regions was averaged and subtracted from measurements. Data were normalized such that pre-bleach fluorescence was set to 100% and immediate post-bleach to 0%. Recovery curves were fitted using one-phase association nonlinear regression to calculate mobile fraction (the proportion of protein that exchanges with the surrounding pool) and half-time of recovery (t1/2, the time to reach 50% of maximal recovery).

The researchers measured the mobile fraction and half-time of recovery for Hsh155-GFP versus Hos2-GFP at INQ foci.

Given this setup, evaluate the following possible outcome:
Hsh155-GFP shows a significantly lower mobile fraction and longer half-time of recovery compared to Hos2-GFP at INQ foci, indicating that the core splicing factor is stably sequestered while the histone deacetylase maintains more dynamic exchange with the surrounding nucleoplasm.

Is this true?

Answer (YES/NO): NO